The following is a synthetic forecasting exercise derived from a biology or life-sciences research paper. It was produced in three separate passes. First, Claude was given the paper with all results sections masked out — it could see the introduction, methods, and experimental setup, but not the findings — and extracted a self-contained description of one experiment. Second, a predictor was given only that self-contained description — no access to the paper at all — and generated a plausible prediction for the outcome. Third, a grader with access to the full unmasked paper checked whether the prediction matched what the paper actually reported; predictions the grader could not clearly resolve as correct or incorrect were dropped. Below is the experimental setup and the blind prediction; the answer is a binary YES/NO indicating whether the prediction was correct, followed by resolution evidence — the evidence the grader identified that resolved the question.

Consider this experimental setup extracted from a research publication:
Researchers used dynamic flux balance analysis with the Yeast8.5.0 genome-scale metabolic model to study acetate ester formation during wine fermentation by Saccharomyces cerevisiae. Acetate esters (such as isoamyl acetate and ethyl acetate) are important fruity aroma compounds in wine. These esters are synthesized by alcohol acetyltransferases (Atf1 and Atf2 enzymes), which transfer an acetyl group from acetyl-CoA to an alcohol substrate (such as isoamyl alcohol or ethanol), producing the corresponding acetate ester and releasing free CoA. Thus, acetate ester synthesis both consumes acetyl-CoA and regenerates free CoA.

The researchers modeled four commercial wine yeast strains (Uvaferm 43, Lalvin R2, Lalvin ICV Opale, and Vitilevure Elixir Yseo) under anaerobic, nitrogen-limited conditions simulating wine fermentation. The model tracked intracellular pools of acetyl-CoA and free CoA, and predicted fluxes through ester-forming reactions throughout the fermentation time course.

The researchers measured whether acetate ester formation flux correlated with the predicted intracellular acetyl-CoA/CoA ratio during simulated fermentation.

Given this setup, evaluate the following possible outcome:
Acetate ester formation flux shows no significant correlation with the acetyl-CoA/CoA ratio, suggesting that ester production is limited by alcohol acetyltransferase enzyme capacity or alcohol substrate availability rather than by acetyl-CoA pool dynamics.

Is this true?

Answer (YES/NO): NO